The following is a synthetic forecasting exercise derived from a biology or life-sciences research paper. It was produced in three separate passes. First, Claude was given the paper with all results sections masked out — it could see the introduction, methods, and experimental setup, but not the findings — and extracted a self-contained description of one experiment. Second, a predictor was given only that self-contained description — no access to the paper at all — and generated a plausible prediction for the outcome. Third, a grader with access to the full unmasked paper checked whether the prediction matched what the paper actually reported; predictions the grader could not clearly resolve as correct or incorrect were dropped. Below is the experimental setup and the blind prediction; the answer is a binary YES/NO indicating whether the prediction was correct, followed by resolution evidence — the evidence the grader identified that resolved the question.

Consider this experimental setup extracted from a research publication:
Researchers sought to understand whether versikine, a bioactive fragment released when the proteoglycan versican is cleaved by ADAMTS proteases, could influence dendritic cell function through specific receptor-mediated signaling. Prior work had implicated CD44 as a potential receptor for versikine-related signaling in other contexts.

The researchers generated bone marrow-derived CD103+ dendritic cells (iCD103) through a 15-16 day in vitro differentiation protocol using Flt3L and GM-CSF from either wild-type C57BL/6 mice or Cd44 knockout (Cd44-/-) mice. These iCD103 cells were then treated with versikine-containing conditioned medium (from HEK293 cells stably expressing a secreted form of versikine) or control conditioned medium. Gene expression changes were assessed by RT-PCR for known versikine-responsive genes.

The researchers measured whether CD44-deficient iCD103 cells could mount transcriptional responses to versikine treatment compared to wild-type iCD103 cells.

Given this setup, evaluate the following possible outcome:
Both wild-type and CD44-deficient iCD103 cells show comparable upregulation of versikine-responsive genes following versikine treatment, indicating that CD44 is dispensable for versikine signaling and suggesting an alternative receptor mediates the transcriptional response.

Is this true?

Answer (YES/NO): YES